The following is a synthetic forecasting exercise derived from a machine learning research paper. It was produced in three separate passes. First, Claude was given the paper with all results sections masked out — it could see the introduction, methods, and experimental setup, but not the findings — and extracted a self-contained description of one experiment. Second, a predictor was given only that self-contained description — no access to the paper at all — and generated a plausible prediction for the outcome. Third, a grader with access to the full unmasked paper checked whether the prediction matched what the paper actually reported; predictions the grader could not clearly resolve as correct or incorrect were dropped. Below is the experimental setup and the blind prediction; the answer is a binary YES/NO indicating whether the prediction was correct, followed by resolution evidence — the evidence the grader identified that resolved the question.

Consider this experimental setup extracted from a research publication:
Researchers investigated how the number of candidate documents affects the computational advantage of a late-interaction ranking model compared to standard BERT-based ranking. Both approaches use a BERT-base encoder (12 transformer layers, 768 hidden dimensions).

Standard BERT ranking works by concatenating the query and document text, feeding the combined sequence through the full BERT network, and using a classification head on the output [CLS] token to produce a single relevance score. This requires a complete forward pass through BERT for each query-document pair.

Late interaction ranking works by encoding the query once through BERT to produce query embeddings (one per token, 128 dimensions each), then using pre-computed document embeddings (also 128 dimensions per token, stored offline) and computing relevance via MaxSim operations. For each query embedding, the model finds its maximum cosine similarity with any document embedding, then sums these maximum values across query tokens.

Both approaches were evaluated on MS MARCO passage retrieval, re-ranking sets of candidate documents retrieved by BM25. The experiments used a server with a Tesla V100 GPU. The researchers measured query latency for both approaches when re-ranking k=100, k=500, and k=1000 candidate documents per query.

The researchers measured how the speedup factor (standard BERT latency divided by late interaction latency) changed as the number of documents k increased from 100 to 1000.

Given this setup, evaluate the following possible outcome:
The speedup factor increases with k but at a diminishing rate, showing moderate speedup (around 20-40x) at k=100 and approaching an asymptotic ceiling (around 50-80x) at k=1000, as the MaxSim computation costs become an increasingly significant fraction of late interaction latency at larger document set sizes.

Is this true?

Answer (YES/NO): NO